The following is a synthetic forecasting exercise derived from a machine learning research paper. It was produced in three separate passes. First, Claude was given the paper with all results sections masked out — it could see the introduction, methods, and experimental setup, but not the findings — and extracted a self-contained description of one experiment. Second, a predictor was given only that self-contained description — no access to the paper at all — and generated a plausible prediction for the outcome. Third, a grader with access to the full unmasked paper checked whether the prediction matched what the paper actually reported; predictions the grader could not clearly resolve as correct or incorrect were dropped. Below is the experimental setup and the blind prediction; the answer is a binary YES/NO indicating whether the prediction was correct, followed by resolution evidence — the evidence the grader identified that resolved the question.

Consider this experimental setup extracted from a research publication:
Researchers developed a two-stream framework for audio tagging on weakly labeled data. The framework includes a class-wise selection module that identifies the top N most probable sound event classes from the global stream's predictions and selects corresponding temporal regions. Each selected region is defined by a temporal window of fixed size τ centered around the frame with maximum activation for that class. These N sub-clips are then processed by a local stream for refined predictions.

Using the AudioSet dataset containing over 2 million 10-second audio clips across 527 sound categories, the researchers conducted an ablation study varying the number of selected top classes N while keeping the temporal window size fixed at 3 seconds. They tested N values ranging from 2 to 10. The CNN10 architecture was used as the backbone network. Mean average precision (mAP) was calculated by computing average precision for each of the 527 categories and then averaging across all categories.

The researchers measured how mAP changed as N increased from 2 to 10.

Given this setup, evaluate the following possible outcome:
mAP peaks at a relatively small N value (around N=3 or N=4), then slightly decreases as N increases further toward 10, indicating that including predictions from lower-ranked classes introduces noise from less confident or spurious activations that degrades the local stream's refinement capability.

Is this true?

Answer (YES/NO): NO